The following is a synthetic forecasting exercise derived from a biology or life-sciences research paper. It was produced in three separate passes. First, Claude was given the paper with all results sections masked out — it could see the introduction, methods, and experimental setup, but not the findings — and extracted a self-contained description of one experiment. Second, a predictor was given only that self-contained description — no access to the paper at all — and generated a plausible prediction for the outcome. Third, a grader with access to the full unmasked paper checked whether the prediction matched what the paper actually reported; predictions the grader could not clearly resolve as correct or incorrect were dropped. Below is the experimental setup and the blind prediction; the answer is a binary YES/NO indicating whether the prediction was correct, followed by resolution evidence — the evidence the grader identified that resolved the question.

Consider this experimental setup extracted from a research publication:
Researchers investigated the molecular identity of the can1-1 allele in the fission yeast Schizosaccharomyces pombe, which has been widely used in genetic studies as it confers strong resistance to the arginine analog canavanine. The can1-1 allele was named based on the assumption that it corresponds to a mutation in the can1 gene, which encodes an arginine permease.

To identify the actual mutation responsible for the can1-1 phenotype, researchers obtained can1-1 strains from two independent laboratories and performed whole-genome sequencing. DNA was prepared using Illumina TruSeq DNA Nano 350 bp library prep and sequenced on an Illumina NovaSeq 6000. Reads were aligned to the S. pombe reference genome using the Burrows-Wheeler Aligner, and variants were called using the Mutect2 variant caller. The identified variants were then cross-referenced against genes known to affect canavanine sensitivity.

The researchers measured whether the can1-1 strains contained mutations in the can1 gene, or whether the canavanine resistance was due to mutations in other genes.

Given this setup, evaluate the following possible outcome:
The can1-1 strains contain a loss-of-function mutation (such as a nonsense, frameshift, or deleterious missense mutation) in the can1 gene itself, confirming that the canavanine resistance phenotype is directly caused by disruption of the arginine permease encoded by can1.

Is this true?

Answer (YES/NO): NO